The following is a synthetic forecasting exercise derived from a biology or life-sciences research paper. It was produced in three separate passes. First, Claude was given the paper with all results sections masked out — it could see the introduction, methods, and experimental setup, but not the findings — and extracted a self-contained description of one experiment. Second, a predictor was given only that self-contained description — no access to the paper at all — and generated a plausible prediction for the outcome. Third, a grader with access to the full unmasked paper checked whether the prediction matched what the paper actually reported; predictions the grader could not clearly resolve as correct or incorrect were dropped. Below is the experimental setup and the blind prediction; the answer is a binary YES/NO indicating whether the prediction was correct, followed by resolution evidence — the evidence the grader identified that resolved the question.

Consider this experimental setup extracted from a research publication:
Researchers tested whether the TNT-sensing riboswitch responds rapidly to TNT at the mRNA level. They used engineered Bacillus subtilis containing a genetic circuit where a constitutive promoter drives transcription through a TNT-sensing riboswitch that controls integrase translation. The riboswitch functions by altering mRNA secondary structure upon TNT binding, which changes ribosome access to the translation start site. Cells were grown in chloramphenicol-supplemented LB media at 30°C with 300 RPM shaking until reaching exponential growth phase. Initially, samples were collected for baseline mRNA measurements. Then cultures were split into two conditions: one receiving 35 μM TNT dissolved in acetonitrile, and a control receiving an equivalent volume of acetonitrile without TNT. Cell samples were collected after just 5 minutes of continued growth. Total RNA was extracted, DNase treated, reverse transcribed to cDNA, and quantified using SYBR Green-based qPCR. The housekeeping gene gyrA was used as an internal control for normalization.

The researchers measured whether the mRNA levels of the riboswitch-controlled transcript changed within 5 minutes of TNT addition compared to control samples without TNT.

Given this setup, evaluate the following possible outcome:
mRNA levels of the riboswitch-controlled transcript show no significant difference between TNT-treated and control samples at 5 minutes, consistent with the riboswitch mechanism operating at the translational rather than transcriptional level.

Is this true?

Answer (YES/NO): NO